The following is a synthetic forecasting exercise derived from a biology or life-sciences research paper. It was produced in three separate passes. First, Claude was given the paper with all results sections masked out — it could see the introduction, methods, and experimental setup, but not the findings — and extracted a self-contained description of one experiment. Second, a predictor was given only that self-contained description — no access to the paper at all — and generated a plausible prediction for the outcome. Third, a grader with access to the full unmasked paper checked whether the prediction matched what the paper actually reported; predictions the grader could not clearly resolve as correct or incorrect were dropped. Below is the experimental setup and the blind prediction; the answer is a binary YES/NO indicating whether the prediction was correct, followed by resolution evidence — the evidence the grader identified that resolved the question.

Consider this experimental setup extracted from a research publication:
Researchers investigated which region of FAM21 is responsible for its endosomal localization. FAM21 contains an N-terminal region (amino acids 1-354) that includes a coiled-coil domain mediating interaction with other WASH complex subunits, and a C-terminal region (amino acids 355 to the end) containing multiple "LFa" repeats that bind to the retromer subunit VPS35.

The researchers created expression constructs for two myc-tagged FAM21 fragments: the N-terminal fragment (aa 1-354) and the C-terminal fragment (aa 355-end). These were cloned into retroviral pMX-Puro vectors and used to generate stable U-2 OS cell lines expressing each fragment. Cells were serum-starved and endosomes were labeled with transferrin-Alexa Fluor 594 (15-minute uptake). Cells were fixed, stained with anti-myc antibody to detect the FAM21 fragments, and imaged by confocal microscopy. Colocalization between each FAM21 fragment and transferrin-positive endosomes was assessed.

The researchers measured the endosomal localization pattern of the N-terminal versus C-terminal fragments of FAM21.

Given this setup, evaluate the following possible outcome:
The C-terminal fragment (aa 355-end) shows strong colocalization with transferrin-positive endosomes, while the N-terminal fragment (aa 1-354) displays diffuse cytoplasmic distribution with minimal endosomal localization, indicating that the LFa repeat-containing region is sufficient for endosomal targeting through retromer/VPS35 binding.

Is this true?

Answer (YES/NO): NO